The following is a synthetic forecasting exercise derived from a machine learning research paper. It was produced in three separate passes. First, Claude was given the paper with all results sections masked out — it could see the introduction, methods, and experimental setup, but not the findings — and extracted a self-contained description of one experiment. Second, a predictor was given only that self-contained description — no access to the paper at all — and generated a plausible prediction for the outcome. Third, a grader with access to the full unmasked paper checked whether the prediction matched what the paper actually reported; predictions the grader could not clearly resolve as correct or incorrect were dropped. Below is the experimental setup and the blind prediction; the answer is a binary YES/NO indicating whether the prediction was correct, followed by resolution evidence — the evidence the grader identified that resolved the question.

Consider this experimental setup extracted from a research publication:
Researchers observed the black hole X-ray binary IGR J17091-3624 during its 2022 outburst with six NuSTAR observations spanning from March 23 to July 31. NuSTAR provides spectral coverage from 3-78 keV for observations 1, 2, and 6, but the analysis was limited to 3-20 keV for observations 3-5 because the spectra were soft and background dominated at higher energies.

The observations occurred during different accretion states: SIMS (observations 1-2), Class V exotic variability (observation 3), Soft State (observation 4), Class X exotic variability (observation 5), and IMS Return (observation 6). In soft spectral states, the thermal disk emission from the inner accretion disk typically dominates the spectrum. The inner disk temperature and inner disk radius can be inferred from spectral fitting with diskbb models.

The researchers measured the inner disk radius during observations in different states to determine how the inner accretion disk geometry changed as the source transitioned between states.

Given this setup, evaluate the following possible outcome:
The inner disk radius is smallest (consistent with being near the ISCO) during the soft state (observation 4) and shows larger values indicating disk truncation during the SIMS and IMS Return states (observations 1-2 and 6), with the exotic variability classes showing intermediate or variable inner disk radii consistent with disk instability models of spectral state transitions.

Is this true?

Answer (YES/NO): NO